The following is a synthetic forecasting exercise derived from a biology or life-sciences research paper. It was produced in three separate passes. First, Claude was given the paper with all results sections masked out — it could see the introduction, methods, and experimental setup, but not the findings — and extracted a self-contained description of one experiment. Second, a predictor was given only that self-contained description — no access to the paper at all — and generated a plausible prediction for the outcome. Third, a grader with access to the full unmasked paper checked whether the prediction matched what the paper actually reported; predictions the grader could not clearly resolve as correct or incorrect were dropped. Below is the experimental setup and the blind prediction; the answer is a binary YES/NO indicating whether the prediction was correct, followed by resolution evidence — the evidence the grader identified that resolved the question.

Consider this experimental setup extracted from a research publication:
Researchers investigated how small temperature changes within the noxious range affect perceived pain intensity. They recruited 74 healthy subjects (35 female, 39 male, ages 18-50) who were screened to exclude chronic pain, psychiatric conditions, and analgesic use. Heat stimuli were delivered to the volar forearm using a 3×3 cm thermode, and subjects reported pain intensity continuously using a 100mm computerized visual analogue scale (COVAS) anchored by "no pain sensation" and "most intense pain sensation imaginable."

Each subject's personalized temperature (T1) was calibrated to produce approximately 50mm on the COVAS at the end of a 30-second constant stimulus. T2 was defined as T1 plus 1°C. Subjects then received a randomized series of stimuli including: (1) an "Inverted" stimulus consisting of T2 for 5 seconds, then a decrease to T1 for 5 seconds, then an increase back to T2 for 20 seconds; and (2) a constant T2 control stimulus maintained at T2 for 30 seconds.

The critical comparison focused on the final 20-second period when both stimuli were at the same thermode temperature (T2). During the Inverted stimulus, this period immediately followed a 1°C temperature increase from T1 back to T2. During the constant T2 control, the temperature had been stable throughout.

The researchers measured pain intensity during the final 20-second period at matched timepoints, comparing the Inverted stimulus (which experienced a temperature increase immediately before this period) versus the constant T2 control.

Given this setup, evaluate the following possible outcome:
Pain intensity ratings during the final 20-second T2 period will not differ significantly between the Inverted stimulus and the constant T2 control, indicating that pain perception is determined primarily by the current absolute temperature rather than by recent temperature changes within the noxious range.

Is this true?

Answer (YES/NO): NO